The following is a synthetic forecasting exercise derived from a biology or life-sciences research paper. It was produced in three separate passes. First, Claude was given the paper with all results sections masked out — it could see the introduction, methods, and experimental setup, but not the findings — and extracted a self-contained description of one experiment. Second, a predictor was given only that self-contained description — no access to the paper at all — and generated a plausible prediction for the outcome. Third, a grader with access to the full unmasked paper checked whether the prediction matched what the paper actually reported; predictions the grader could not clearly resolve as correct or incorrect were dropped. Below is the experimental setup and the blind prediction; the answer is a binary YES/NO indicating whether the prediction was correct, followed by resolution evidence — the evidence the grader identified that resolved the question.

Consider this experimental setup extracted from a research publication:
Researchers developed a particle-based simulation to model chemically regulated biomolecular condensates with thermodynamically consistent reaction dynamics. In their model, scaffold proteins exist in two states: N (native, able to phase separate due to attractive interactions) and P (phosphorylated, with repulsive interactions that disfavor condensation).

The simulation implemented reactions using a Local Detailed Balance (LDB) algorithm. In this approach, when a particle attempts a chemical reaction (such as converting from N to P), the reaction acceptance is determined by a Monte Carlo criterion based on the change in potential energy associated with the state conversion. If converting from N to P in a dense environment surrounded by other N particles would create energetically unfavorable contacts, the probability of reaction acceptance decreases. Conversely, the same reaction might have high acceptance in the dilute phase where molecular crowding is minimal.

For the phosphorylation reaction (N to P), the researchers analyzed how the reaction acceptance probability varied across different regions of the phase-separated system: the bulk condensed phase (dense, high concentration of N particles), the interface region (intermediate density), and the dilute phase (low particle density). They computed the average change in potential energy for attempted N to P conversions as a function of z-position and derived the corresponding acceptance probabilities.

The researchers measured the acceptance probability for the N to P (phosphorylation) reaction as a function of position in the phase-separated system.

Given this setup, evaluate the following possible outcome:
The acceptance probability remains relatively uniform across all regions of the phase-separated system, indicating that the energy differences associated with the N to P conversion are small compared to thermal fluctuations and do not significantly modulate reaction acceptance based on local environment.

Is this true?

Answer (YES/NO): NO